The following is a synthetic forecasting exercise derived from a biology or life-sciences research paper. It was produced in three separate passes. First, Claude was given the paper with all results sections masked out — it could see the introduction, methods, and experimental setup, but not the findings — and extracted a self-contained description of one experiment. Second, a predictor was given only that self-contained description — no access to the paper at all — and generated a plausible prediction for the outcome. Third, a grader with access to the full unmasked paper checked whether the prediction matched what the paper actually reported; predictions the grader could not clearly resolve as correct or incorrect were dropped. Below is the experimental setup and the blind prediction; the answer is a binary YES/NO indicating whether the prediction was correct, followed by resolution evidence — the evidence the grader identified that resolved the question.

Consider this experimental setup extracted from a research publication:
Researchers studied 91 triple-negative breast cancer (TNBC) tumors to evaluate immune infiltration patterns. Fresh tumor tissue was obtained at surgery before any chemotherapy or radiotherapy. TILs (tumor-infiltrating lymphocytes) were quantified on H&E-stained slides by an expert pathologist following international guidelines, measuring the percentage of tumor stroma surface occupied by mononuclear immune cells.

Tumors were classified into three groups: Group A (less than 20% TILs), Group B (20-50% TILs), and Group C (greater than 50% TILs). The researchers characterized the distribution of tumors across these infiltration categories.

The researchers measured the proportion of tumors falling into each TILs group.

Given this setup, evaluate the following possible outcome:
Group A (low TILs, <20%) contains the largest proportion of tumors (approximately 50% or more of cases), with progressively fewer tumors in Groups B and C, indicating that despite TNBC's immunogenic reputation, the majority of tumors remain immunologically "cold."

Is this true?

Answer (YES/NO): YES